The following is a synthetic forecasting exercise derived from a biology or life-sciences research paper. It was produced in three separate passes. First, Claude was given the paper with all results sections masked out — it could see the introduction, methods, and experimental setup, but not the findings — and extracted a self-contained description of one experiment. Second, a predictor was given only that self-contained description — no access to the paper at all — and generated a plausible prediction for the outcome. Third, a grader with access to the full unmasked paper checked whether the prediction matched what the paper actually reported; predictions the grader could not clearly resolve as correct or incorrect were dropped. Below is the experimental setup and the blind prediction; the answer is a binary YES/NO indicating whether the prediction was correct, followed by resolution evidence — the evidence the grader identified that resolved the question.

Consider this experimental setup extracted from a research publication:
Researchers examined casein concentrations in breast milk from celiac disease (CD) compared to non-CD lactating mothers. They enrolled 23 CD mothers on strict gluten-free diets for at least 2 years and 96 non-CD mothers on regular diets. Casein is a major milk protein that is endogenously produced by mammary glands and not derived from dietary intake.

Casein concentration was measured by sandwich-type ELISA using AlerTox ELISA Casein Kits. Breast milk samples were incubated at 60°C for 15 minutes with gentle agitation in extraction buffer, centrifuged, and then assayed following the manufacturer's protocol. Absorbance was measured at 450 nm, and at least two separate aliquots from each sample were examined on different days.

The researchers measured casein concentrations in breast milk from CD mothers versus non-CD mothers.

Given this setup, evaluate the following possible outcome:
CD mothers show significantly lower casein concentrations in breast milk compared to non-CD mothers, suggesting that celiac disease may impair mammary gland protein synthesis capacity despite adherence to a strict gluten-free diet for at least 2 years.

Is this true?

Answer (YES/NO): NO